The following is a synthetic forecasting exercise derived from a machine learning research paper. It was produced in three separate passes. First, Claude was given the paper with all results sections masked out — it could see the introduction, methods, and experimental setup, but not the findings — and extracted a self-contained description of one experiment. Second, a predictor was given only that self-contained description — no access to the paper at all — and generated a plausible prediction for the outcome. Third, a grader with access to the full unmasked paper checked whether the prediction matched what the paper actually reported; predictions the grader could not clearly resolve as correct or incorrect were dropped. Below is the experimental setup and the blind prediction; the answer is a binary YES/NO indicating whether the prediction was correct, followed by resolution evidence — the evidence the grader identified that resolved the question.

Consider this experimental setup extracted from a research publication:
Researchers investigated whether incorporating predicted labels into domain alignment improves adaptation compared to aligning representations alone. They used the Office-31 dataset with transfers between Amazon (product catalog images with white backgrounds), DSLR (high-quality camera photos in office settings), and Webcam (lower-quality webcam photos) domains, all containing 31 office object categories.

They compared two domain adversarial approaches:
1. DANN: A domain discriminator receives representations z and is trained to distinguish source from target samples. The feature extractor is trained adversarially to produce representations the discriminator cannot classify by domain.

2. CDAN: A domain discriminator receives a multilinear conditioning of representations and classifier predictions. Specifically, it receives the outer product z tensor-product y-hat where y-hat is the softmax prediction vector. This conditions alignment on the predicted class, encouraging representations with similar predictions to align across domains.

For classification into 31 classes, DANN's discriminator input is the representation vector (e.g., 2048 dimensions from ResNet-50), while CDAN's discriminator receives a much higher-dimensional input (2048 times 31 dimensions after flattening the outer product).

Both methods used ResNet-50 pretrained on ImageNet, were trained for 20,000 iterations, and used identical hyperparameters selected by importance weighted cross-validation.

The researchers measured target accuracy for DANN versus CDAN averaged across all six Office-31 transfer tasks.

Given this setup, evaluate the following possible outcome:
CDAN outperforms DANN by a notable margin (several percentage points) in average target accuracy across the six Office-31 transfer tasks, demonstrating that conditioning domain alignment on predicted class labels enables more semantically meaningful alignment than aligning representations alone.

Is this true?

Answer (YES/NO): YES